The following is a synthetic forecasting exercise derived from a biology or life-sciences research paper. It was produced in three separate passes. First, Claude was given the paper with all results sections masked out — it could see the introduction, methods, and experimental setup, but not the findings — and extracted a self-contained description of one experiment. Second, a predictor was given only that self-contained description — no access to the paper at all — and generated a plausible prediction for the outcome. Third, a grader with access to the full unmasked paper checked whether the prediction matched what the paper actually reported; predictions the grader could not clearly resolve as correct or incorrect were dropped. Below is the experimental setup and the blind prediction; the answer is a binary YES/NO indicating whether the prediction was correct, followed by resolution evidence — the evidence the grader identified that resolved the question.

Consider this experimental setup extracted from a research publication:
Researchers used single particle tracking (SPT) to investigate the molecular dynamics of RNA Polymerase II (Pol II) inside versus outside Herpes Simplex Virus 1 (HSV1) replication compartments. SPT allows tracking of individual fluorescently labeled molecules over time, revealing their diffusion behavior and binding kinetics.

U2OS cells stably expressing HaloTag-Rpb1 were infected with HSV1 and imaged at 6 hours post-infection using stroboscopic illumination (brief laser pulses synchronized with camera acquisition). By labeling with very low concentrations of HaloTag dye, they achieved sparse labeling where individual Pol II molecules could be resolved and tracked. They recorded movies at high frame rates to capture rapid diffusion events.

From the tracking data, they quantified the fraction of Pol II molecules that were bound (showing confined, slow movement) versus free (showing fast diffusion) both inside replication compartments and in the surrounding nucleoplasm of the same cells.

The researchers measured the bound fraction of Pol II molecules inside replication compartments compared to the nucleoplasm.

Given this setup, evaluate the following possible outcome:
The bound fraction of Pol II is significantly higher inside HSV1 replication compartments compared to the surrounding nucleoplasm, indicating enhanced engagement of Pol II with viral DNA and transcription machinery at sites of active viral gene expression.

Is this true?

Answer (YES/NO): NO